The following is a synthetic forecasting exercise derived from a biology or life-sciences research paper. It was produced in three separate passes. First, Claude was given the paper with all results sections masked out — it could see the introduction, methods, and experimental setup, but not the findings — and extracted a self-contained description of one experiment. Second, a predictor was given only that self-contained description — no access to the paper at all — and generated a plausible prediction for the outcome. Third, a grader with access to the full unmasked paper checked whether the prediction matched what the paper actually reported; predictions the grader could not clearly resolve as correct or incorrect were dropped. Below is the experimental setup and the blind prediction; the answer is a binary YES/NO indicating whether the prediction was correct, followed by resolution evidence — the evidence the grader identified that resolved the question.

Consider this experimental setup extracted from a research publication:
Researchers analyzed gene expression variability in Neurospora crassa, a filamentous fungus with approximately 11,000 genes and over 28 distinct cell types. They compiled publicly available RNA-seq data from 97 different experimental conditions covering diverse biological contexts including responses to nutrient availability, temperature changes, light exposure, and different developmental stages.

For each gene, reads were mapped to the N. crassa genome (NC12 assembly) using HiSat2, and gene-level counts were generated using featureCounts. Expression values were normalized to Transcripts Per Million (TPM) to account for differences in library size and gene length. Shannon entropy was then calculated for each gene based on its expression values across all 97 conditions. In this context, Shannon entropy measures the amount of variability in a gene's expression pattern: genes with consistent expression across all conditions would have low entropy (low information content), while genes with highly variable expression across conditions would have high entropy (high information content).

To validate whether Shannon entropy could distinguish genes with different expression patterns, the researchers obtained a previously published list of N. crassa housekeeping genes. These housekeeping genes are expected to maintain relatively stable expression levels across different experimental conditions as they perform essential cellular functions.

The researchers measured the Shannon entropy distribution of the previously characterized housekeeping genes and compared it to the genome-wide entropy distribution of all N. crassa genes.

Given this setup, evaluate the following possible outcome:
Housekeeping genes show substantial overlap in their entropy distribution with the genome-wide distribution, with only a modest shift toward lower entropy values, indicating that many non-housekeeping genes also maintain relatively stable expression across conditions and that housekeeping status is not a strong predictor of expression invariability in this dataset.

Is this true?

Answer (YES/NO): NO